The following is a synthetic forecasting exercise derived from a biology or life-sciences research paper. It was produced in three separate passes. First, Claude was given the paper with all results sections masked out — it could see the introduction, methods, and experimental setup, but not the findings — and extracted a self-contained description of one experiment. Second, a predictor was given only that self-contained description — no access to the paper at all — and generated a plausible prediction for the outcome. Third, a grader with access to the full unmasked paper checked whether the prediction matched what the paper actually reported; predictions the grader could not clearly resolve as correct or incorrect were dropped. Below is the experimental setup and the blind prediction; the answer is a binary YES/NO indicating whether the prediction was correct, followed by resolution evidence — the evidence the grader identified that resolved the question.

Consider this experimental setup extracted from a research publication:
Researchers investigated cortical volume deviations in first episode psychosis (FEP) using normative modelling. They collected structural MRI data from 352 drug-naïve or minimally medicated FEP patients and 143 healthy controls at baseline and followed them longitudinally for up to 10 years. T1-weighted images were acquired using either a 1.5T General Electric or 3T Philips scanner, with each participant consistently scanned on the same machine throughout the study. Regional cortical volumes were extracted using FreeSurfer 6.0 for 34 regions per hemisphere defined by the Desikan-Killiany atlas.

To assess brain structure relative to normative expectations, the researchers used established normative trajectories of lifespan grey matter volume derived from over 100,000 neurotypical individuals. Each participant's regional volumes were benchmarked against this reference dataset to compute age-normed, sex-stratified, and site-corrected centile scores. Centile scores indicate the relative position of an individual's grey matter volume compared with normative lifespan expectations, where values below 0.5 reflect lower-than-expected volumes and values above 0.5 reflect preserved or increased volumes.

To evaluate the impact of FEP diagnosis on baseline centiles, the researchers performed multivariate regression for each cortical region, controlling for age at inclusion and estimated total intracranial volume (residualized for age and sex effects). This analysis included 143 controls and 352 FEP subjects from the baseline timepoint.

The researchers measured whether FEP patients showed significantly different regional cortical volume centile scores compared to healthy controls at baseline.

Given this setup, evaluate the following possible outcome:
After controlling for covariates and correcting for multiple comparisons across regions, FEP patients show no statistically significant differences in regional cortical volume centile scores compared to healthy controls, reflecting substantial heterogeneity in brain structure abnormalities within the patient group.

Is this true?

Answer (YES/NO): NO